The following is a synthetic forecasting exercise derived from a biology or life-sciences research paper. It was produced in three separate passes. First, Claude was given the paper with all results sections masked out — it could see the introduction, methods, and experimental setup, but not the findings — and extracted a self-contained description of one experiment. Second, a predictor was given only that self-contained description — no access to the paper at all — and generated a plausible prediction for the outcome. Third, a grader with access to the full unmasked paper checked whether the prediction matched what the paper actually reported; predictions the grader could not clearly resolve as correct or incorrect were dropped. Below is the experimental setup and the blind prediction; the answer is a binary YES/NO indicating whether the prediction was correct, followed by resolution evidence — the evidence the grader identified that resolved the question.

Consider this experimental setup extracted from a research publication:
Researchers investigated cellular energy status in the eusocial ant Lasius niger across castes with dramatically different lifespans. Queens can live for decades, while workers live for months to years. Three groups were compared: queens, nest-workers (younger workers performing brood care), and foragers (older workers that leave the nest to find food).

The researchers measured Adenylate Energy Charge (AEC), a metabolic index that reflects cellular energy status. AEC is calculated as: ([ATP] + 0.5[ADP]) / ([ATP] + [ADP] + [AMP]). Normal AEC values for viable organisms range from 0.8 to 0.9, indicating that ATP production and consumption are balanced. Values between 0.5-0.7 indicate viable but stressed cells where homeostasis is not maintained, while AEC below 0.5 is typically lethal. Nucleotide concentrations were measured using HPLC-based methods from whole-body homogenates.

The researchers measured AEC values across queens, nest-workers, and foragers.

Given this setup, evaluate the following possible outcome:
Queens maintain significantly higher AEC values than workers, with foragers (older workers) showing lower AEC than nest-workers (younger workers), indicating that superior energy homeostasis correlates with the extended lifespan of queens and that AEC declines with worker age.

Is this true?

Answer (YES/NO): NO